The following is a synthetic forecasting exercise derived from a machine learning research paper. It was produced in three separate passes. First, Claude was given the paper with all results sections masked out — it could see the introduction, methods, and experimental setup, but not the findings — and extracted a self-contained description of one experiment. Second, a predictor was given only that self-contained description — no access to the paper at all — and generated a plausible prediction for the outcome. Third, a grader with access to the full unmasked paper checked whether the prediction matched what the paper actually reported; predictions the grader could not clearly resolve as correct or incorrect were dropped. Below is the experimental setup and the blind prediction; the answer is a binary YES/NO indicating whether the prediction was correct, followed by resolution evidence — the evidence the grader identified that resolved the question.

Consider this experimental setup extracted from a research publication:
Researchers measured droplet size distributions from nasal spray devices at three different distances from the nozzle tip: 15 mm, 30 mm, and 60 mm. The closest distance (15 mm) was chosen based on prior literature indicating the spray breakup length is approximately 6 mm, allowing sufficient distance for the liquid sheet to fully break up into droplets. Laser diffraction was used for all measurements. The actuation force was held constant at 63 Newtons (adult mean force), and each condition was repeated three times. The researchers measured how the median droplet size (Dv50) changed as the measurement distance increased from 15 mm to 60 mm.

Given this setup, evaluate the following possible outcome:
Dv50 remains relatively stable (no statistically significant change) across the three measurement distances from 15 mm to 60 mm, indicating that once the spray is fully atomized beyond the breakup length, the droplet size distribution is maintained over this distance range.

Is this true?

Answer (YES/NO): NO